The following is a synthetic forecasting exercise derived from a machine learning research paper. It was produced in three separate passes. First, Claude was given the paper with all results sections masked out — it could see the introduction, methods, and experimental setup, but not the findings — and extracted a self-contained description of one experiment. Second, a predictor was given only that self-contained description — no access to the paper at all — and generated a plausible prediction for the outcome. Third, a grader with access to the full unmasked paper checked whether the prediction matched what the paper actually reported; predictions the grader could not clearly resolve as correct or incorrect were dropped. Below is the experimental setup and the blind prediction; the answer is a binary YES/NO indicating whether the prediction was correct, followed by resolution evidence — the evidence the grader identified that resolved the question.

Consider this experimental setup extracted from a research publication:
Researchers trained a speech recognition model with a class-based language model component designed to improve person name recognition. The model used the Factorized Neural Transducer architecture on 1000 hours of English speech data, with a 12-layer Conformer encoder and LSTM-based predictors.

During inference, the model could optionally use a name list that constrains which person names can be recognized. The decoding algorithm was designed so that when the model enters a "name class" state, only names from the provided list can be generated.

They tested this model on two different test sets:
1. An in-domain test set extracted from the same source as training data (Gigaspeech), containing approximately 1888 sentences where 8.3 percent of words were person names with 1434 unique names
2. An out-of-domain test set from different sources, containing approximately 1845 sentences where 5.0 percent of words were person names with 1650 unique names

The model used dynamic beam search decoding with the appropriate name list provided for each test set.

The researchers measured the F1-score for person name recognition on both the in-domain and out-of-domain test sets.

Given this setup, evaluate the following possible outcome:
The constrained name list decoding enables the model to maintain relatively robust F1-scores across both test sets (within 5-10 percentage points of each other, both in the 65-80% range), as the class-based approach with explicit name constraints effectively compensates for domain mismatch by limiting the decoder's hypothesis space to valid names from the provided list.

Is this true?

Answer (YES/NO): YES